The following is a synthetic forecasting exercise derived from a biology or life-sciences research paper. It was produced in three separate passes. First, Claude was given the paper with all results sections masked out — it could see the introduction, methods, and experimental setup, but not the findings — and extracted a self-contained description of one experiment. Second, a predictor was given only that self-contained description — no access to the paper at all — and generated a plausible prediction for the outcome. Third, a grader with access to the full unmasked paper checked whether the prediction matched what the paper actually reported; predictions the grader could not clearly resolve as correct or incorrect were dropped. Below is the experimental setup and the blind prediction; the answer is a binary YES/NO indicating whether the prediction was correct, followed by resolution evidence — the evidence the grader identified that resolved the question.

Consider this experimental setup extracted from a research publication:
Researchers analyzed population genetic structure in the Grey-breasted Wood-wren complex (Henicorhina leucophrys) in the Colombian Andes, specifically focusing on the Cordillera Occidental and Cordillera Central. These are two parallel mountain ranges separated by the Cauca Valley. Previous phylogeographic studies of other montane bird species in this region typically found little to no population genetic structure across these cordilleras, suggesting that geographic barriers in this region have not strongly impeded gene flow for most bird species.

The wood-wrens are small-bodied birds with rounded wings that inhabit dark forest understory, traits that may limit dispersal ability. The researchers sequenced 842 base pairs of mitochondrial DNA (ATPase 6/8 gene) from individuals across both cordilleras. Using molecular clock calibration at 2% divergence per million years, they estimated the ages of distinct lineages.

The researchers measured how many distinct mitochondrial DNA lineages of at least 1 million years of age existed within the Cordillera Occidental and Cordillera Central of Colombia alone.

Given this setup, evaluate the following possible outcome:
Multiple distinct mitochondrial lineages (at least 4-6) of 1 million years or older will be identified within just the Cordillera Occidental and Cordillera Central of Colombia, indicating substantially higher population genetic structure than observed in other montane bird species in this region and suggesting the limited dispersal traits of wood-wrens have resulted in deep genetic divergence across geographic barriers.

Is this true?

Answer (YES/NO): YES